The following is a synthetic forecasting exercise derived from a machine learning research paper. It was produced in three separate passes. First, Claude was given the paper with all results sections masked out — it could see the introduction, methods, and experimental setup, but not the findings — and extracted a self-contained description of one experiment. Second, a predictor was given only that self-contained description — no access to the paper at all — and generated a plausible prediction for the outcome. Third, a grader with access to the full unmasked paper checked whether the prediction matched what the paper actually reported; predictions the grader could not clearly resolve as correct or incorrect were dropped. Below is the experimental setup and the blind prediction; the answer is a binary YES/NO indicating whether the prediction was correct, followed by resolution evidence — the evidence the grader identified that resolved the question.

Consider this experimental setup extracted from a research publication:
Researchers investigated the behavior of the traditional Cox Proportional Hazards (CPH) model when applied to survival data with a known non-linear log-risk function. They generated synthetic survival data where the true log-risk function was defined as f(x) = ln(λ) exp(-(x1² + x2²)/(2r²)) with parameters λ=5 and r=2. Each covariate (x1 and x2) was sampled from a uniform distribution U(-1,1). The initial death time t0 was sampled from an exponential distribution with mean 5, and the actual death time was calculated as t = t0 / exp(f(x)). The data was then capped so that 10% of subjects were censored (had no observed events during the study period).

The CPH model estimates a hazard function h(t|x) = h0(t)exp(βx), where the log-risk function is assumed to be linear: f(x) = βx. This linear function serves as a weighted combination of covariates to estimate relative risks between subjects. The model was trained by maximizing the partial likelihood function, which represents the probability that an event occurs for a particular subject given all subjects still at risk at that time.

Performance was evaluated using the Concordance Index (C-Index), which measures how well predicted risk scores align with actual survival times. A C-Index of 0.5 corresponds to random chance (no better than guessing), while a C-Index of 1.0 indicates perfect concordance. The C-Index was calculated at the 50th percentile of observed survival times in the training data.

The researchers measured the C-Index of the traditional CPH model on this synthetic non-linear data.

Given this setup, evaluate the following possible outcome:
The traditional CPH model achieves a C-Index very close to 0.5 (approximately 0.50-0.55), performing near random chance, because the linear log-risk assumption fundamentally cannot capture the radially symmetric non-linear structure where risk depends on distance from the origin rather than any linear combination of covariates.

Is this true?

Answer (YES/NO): YES